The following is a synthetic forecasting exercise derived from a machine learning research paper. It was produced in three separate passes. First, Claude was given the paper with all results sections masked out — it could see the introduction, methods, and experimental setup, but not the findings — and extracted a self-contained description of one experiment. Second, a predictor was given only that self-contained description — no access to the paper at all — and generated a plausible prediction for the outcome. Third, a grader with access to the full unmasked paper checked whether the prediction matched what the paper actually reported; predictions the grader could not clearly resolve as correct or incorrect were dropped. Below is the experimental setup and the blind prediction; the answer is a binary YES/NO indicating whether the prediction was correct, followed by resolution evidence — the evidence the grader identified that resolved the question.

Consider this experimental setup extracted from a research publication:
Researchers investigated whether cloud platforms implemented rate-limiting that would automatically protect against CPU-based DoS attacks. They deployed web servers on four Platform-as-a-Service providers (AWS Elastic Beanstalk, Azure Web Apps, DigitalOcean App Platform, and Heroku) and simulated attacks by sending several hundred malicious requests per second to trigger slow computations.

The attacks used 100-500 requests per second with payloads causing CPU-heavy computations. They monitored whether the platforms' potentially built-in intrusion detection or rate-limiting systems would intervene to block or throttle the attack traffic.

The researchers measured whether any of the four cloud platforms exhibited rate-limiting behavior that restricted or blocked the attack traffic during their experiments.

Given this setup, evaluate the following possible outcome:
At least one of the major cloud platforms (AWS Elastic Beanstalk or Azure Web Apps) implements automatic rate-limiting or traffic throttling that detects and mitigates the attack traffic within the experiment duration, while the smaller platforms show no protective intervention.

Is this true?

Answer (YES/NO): NO